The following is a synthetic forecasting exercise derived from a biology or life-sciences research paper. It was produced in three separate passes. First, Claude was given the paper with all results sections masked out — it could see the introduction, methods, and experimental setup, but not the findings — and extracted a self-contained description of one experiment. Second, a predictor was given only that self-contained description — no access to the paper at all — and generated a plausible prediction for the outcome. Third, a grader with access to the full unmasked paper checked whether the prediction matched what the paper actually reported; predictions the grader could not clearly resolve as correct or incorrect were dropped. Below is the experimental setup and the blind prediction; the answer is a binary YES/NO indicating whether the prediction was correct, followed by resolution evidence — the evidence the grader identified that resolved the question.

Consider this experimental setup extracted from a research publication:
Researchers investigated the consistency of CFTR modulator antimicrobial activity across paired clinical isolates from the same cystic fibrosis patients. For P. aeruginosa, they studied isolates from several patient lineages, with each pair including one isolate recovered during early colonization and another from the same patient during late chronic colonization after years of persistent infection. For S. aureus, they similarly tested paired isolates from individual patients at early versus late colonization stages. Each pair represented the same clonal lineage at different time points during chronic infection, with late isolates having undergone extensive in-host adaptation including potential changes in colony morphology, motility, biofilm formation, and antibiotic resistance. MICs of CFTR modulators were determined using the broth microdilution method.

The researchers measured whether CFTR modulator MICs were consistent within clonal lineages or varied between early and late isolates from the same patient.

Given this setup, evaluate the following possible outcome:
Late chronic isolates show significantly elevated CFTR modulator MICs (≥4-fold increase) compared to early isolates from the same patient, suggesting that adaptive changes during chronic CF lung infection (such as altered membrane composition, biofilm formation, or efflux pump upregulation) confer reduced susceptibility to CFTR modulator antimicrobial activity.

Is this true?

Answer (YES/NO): NO